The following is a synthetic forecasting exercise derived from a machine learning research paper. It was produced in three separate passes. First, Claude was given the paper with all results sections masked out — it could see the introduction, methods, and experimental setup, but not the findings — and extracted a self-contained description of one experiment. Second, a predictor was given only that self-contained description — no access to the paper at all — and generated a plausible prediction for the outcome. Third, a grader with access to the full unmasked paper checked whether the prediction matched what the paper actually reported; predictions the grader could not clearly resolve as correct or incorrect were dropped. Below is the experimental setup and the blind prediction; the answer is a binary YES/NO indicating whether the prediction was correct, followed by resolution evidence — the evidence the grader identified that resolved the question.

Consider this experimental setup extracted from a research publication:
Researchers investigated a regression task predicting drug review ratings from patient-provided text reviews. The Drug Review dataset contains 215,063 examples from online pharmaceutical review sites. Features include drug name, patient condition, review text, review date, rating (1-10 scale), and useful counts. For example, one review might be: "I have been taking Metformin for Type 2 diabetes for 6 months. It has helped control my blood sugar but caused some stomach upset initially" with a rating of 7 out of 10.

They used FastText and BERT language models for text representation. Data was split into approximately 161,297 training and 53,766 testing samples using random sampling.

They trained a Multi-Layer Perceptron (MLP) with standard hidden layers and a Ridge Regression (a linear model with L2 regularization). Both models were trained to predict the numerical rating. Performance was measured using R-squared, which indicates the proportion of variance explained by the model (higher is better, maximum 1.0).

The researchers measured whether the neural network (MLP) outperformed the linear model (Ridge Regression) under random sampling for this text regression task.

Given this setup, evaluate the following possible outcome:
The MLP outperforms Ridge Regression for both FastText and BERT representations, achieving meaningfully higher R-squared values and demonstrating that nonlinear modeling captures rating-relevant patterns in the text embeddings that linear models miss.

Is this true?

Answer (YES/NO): NO